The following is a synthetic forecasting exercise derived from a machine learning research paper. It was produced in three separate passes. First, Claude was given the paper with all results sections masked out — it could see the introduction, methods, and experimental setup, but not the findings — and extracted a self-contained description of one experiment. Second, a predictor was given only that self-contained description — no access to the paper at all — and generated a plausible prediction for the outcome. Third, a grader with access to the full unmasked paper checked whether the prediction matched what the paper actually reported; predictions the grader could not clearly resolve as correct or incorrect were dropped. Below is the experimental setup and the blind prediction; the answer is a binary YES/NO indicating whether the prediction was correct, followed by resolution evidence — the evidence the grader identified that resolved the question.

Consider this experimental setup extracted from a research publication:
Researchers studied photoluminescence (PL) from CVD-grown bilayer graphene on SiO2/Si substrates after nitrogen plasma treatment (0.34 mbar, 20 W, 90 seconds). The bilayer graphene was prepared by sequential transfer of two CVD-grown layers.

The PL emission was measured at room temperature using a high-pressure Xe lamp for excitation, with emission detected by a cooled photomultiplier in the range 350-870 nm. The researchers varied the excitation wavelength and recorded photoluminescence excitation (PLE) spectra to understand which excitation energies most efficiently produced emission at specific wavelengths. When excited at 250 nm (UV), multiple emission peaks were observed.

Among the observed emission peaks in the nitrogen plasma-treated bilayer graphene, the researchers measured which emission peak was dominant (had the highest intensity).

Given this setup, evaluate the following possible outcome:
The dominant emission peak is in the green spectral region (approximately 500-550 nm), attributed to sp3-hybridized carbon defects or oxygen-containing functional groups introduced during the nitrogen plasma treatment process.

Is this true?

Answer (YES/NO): NO